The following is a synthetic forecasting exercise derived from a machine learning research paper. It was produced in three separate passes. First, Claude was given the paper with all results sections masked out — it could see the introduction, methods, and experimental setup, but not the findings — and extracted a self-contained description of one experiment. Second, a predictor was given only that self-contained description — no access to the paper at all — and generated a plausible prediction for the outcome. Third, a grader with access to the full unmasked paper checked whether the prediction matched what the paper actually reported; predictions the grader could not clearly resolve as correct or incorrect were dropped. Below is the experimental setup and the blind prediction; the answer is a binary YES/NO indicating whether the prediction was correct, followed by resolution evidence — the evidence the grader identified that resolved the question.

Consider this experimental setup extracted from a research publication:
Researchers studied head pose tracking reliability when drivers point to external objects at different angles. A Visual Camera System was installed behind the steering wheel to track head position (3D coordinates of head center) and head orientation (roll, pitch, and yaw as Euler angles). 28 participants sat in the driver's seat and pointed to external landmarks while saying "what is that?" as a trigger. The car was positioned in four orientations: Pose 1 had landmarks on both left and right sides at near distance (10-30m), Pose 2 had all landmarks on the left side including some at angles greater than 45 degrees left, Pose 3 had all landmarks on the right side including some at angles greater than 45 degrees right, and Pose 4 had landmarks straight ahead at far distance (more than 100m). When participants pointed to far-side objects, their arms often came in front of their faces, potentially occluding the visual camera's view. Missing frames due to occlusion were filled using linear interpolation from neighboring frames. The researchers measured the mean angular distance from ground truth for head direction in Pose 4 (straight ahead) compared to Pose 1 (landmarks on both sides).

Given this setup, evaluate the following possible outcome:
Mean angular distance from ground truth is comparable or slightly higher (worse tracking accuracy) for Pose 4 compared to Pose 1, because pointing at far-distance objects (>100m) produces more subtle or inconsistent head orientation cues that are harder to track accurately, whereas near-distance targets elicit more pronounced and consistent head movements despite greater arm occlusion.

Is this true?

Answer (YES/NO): NO